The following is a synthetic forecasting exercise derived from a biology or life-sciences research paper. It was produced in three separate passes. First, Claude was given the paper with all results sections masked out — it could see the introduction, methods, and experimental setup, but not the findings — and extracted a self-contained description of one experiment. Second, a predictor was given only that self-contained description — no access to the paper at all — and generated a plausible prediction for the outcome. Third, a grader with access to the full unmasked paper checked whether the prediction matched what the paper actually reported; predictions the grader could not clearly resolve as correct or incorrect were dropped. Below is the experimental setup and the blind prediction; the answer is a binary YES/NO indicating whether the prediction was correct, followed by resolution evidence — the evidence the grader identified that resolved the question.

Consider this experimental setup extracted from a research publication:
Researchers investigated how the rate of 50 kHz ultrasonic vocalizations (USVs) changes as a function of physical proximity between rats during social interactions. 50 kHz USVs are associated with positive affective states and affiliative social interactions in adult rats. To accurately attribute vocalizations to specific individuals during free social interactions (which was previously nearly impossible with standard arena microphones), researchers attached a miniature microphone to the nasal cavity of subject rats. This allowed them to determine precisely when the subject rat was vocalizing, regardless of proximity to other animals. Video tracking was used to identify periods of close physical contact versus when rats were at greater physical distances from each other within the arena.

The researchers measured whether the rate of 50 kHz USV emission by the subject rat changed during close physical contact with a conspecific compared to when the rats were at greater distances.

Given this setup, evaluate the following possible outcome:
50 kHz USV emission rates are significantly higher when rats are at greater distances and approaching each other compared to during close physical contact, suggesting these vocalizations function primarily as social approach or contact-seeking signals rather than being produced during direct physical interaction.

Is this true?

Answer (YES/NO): NO